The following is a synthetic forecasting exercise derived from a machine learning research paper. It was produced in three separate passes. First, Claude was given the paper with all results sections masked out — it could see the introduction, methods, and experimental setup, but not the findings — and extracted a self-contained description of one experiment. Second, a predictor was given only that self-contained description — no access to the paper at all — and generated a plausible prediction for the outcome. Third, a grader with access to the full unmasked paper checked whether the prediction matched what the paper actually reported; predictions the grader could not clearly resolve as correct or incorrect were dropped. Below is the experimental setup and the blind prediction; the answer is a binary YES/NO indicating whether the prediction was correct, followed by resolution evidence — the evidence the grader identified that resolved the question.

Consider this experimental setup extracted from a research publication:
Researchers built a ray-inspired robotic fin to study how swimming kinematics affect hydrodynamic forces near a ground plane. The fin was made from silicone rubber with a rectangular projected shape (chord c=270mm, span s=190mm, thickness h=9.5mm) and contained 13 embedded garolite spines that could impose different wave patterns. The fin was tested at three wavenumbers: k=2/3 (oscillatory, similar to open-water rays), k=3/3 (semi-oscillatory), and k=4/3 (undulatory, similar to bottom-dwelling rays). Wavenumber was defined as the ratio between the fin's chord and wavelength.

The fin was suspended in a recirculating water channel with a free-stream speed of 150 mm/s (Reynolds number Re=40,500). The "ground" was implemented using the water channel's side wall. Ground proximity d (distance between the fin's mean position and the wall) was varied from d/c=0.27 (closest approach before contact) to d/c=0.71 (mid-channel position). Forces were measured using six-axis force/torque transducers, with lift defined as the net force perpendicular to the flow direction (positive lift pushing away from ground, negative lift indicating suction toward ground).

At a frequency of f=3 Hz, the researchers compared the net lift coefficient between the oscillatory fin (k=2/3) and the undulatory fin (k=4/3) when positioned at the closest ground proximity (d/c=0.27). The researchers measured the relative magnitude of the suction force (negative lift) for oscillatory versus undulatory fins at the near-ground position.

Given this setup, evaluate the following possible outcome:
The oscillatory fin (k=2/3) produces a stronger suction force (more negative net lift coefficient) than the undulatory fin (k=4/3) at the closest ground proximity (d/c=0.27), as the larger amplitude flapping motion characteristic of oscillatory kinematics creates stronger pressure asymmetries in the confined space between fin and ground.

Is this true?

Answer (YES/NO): YES